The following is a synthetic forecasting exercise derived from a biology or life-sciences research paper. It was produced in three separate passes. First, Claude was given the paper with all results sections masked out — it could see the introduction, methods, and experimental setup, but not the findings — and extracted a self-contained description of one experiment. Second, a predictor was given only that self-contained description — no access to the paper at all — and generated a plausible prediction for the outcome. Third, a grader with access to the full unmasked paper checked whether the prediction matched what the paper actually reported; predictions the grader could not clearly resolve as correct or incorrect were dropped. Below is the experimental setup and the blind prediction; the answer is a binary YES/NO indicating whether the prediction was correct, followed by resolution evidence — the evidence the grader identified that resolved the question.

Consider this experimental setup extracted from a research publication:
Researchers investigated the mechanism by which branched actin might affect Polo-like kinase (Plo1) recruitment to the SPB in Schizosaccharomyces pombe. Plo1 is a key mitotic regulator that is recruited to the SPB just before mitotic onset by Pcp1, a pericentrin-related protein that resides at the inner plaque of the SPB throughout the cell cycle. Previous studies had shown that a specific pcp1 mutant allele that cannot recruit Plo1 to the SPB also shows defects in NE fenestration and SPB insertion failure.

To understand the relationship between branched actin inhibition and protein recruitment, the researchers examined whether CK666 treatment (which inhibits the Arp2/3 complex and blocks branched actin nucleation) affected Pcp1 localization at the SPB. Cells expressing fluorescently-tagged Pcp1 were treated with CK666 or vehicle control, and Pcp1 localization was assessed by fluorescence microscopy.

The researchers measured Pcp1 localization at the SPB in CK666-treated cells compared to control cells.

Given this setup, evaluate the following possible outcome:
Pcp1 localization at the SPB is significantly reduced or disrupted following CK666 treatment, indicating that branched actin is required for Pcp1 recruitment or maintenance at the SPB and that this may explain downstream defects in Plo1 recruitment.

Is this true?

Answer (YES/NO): NO